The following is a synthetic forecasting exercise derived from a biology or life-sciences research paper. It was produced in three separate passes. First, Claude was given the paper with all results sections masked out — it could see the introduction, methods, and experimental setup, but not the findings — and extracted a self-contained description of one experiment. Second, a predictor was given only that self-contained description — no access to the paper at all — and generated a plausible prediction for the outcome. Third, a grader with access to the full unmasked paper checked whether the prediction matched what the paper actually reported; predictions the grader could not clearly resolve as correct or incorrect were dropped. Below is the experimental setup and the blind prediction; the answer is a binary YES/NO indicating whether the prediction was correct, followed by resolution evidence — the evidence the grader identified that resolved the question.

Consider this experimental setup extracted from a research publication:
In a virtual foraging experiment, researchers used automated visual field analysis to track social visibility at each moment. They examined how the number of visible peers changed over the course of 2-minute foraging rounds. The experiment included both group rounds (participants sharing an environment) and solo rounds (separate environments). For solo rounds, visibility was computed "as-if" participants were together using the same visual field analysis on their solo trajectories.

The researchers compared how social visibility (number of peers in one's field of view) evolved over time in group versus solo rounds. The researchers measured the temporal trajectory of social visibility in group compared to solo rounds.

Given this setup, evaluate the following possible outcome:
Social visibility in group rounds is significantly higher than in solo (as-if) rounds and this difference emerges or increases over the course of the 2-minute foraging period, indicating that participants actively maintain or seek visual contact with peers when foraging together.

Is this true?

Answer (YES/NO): NO